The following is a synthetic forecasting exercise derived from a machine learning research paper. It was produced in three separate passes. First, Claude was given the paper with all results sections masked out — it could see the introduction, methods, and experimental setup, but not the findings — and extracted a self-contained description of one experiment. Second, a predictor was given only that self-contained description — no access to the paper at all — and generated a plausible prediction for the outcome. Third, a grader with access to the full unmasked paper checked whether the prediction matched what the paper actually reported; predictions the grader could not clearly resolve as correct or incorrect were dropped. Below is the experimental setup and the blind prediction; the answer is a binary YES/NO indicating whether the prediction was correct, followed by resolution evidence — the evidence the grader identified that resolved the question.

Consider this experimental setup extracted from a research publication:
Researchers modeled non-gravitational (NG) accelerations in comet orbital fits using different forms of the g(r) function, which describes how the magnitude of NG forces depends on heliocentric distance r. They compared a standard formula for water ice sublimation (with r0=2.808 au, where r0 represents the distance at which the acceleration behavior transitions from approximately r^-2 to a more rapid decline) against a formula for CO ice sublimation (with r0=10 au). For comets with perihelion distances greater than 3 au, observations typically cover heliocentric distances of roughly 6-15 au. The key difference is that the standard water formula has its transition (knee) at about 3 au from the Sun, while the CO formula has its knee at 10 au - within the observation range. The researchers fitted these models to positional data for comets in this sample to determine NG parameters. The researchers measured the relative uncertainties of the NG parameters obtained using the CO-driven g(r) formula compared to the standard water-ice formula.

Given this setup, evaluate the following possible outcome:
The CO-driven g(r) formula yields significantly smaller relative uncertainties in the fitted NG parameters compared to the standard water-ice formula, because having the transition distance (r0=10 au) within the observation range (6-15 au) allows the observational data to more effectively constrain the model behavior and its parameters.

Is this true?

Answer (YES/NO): YES